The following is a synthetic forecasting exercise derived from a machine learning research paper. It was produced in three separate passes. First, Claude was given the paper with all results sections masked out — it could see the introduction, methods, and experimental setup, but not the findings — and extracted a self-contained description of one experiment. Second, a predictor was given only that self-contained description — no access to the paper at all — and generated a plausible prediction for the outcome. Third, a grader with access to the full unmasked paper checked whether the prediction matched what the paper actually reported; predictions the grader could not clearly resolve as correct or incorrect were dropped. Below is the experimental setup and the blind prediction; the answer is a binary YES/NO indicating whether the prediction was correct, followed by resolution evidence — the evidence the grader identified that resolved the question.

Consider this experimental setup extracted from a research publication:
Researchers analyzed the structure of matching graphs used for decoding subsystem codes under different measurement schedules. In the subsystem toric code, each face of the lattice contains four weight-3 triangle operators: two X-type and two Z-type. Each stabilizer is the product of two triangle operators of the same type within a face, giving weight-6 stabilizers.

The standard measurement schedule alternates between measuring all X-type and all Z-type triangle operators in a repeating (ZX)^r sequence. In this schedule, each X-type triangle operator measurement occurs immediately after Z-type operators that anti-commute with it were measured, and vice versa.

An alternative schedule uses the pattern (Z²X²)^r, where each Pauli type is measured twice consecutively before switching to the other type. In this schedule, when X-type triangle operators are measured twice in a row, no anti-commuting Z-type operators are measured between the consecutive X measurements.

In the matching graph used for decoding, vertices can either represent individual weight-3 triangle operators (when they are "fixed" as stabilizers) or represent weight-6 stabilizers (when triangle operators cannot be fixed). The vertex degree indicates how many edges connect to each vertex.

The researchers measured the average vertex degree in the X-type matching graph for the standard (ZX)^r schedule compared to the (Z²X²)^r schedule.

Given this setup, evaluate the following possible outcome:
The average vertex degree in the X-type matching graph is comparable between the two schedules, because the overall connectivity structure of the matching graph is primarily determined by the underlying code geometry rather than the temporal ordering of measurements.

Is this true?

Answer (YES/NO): NO